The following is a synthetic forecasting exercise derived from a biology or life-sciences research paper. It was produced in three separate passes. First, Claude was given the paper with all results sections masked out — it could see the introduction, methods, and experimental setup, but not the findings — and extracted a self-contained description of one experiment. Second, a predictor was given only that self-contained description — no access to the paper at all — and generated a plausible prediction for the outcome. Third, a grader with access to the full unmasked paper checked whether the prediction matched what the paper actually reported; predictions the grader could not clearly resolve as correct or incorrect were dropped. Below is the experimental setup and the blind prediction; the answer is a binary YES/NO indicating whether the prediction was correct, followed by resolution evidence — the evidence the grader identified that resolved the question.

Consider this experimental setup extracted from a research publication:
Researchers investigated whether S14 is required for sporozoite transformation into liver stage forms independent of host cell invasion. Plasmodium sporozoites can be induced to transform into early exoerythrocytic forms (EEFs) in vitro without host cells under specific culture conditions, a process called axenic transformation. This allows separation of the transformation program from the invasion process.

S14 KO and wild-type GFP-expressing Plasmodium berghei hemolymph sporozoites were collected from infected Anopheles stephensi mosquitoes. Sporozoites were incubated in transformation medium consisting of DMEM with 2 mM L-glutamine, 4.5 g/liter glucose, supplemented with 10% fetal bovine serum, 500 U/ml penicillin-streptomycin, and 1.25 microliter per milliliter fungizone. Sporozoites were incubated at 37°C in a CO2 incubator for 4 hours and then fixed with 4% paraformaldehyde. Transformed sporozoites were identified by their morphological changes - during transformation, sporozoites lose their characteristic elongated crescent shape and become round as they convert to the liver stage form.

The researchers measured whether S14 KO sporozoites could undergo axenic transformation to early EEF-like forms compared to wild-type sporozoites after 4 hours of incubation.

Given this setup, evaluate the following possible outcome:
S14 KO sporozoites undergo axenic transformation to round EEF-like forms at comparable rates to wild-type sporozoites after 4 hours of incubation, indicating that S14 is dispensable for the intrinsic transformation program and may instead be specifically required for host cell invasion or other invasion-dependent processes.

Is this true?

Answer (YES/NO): YES